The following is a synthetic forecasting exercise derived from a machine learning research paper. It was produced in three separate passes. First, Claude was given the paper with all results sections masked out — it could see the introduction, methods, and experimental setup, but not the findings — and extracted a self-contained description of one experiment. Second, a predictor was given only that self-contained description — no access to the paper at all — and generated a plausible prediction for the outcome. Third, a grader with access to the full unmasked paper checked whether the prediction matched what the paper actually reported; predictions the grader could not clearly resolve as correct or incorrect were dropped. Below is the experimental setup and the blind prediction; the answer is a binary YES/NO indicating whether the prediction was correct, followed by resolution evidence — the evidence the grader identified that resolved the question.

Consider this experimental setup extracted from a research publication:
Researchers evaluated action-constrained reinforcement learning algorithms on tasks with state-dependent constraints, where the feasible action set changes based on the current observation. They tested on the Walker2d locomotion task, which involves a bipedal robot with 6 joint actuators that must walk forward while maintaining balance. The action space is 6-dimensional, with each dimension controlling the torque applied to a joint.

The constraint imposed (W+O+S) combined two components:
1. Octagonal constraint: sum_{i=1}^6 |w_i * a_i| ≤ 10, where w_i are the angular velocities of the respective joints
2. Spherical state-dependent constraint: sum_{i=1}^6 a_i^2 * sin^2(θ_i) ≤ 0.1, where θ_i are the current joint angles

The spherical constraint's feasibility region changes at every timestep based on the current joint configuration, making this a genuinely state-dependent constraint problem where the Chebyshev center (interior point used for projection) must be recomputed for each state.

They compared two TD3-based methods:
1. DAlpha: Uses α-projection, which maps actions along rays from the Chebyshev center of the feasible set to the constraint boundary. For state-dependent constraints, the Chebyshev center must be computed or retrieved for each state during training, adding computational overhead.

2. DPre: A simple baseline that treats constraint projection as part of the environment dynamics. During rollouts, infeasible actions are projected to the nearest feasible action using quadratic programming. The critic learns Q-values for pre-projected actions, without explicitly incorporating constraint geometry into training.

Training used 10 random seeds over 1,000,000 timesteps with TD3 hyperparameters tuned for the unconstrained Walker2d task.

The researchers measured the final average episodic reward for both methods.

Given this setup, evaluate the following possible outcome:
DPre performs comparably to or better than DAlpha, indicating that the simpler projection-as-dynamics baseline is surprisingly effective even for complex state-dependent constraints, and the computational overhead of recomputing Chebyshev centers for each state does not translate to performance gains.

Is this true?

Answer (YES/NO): YES